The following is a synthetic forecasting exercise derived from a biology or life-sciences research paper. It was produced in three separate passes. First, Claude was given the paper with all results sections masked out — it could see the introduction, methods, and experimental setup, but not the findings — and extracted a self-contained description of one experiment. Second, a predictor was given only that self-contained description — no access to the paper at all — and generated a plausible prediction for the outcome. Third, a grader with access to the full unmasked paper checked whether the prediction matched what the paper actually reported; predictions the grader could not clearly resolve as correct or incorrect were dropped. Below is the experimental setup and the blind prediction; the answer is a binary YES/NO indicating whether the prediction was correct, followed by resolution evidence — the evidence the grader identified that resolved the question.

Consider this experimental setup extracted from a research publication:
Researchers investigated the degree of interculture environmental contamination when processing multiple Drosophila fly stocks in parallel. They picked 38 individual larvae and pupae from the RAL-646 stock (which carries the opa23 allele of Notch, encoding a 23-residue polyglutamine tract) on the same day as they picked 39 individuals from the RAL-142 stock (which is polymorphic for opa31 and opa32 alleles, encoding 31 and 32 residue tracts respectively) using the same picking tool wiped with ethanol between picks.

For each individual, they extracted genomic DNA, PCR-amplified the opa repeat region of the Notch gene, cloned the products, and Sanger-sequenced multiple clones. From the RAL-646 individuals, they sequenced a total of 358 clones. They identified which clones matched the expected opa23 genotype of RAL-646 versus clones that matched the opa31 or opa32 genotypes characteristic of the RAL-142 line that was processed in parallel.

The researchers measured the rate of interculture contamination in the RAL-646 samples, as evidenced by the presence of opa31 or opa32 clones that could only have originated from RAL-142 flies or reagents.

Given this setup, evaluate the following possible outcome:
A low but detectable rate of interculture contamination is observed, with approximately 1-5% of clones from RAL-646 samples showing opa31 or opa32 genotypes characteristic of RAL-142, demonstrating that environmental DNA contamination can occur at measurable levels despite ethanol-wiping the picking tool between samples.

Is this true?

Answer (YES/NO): YES